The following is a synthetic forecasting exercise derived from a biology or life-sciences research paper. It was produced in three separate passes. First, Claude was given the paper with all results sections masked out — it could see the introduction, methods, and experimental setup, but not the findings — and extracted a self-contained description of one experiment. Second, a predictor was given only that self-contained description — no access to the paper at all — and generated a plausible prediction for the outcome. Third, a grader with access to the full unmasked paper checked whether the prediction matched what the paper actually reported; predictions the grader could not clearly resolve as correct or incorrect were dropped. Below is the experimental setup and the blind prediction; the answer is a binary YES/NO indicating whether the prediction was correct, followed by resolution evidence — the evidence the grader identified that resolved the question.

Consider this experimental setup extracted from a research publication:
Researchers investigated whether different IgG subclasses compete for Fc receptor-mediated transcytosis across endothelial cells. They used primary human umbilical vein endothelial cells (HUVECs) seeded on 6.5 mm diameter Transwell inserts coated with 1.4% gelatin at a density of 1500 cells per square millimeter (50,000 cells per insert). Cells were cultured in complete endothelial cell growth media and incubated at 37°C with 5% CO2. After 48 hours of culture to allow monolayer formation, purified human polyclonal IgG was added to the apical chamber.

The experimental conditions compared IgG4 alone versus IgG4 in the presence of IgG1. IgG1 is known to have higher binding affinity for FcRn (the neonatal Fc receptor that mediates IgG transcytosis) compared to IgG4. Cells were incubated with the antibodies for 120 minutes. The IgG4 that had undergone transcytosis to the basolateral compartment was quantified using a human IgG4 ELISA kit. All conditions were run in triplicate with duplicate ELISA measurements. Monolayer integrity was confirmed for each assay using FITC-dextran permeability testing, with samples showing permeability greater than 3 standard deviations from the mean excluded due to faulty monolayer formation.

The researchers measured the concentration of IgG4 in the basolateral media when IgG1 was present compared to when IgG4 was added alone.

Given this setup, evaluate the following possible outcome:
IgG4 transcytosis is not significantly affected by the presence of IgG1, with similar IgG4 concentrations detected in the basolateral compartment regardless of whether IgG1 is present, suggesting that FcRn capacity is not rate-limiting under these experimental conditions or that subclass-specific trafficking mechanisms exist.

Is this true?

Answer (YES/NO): NO